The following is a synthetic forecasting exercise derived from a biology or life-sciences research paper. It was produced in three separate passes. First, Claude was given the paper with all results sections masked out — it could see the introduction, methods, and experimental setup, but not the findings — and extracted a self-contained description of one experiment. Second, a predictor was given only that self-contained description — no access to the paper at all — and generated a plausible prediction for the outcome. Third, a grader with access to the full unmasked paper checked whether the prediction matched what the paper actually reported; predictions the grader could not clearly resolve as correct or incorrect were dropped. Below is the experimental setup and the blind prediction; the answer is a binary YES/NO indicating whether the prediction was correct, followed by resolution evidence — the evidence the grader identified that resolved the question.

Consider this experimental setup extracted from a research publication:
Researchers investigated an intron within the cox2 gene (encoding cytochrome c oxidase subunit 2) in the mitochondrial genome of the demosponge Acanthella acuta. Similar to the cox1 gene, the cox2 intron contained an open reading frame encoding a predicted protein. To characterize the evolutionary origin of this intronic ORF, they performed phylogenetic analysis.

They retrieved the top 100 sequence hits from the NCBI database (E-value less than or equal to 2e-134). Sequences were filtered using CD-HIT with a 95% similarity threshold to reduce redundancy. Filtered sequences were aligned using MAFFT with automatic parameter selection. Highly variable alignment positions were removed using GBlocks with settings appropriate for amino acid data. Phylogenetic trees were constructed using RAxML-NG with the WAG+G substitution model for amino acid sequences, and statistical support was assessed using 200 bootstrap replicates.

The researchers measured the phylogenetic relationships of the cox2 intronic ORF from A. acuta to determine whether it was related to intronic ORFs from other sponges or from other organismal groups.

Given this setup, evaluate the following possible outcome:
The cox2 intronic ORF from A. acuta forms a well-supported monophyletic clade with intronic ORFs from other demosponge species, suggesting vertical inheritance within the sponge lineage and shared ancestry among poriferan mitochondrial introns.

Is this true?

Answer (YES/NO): NO